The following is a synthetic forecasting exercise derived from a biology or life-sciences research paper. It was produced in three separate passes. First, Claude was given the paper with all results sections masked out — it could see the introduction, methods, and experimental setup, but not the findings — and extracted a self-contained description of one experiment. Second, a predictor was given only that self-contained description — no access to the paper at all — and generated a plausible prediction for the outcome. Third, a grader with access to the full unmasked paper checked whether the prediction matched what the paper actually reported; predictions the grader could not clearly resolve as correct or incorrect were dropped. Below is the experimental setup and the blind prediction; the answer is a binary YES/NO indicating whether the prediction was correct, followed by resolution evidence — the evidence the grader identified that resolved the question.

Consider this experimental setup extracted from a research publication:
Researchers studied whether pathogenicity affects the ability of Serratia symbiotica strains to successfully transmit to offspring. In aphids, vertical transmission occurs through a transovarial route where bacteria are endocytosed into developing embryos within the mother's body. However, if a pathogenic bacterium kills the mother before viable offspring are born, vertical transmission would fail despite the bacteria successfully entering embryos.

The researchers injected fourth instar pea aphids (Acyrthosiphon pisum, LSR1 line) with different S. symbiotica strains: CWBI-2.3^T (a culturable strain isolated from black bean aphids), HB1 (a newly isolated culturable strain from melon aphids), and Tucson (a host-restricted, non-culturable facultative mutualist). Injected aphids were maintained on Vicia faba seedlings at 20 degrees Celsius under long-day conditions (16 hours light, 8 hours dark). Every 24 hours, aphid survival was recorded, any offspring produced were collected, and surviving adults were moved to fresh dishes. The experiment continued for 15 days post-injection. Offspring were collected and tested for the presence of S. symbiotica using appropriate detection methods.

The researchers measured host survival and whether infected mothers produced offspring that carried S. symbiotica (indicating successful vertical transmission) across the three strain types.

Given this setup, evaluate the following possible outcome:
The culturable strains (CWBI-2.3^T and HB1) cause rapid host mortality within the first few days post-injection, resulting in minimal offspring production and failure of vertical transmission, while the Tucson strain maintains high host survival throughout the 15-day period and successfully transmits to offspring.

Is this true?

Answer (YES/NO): NO